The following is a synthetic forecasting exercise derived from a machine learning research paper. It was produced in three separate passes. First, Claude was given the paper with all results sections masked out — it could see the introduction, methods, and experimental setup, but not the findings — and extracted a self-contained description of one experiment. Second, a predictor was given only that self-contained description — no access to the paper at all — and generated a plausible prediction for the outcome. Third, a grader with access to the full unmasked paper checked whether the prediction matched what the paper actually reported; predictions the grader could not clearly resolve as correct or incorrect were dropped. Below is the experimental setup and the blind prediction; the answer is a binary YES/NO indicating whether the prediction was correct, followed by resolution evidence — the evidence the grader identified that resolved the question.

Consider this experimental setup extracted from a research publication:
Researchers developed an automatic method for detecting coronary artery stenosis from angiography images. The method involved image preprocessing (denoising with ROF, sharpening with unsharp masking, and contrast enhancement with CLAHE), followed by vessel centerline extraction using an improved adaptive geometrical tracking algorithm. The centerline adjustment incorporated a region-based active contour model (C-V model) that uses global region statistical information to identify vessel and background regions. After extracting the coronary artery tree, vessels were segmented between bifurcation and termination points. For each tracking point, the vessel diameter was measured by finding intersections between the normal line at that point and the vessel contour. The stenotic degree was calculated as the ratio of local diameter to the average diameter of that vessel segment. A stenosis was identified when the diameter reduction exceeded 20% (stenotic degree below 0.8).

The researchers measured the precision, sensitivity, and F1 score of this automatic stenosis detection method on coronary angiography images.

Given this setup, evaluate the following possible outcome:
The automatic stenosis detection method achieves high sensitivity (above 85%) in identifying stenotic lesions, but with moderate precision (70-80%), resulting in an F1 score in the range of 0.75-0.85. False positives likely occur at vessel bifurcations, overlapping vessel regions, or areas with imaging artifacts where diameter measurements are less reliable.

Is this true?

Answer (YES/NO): NO